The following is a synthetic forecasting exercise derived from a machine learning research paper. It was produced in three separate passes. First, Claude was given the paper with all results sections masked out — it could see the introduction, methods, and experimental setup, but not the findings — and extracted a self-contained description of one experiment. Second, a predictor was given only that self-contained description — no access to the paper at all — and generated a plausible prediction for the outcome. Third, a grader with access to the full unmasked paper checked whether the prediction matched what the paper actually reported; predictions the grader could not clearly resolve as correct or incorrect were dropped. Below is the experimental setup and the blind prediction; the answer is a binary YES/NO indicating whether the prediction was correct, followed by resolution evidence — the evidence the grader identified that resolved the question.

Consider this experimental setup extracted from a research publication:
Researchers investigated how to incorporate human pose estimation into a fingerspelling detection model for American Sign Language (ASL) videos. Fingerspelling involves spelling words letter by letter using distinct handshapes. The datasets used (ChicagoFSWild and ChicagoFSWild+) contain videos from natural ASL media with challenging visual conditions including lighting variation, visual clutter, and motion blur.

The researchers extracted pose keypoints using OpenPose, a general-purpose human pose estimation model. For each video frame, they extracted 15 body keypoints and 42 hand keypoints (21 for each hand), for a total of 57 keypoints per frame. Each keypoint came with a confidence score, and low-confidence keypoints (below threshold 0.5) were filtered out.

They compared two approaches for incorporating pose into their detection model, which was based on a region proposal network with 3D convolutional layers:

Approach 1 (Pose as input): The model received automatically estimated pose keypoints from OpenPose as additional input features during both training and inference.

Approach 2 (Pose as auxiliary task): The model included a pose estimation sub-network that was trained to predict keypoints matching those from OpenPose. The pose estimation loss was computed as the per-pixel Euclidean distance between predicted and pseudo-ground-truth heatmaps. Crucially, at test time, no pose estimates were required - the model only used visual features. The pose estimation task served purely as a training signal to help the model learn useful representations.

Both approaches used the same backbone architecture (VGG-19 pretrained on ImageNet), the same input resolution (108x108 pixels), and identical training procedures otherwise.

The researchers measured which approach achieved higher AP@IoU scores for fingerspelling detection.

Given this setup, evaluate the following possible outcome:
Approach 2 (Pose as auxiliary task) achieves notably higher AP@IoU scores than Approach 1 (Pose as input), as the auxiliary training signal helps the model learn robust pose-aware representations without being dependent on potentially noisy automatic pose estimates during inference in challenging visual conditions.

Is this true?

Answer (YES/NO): NO